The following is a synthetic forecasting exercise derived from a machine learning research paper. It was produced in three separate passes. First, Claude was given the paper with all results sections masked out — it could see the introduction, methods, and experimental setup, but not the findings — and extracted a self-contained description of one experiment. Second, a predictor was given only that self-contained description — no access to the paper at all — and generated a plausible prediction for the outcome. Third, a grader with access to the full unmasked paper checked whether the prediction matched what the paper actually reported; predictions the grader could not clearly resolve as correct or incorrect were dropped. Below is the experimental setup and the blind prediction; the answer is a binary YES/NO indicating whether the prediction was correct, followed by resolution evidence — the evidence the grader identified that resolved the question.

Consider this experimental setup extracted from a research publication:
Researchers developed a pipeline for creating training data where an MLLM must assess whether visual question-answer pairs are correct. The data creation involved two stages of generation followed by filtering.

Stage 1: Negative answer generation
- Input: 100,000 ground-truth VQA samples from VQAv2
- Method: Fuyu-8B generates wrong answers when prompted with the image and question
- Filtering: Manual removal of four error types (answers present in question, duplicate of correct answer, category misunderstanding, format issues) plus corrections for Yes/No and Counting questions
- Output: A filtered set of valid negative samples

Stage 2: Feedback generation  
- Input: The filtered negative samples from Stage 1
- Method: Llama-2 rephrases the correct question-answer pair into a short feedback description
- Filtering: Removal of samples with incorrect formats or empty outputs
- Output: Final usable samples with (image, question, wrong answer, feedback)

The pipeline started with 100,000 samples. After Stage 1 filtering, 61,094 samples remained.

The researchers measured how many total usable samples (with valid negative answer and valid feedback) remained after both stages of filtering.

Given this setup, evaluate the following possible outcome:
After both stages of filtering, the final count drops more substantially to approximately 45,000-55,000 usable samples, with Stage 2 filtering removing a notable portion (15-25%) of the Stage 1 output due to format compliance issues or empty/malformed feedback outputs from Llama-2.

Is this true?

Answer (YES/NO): NO